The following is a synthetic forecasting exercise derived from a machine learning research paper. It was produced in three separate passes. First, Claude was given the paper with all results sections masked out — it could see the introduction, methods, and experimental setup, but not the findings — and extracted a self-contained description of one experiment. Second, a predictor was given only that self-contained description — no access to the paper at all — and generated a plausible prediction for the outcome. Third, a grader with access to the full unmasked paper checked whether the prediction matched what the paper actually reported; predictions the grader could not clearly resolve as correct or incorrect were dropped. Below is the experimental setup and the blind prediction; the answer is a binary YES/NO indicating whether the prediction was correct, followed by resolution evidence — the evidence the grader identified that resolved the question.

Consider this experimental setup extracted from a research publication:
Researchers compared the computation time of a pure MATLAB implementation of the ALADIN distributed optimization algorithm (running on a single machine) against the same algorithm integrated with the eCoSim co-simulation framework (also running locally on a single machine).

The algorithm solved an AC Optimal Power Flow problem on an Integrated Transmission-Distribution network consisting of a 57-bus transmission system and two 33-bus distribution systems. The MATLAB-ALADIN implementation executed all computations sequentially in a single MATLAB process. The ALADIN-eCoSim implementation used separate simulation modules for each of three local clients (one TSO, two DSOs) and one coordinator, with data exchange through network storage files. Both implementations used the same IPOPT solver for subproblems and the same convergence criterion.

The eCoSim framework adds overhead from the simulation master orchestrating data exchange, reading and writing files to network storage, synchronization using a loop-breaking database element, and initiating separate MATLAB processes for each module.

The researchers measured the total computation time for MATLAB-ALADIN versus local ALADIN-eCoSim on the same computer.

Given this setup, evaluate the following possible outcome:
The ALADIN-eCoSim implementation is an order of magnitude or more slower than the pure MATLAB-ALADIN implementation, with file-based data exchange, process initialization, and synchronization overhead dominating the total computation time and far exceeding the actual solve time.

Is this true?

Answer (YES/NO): NO